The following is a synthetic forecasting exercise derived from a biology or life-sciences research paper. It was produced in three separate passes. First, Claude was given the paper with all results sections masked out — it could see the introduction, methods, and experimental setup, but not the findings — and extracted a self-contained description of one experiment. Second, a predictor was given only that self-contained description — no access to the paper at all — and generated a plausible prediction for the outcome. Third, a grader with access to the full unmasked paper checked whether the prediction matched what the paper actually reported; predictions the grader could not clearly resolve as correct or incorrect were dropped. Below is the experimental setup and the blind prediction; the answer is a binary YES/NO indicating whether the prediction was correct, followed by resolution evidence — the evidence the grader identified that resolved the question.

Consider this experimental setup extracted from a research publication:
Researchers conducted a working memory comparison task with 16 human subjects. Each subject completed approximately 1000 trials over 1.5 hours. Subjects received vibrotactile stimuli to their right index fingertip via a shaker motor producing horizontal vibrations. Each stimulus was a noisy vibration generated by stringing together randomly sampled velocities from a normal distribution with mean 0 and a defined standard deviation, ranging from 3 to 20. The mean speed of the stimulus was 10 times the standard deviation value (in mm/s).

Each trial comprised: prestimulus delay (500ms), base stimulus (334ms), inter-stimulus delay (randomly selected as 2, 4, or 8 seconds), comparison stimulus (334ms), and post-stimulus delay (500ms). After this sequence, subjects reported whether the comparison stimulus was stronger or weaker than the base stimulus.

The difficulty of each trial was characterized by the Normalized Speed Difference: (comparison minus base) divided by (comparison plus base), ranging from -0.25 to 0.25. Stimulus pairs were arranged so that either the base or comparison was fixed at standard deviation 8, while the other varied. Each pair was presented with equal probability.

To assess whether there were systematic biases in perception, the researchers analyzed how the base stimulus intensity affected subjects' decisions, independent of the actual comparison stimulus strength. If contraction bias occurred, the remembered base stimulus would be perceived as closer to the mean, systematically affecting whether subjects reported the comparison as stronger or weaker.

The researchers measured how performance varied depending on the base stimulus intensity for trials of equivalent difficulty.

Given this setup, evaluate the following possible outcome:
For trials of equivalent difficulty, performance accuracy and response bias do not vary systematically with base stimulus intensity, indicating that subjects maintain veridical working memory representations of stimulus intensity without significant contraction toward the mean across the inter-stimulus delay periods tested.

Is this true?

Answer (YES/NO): NO